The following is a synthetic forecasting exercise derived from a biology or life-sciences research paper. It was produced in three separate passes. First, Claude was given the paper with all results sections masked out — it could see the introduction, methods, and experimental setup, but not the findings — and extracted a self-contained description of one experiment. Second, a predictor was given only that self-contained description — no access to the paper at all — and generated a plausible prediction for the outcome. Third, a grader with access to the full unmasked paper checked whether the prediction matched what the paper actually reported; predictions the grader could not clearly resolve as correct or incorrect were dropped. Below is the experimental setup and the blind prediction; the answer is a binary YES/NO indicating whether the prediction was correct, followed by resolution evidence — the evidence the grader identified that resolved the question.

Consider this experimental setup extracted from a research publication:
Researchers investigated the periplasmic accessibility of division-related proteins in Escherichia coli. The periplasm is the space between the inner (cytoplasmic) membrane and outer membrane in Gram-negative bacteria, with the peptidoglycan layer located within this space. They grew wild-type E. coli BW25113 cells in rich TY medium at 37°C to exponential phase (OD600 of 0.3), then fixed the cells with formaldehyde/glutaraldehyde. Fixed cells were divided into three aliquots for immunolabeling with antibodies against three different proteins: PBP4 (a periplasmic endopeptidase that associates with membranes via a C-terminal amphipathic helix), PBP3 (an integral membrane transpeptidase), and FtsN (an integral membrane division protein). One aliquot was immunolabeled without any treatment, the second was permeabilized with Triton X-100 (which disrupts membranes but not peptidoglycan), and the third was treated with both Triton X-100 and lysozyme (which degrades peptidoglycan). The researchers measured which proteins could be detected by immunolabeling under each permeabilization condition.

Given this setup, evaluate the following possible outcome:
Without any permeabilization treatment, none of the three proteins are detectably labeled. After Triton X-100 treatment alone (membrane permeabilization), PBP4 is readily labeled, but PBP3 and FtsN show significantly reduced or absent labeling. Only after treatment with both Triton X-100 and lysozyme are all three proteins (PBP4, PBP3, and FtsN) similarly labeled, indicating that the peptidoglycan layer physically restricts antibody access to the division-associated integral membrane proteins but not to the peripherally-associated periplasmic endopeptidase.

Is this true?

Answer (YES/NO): YES